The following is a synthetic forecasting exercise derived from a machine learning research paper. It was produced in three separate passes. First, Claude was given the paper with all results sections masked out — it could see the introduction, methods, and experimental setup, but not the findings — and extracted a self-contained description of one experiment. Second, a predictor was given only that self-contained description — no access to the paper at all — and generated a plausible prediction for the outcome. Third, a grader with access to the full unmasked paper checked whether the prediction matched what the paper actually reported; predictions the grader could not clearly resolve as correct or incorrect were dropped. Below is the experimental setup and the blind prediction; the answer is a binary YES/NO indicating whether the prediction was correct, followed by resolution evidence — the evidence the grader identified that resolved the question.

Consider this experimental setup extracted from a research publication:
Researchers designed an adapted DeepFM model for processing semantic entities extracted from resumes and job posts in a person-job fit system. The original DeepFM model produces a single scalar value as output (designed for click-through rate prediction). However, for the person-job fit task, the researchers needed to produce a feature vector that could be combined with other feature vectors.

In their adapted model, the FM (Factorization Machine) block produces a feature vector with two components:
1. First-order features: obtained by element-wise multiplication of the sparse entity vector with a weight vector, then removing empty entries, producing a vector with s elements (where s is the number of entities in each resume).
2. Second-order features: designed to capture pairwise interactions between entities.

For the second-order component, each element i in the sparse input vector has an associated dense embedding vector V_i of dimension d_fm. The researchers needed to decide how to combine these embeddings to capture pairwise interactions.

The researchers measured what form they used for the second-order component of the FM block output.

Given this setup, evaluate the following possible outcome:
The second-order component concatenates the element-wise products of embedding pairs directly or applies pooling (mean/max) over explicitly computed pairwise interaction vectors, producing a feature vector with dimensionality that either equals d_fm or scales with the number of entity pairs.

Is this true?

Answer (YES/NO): NO